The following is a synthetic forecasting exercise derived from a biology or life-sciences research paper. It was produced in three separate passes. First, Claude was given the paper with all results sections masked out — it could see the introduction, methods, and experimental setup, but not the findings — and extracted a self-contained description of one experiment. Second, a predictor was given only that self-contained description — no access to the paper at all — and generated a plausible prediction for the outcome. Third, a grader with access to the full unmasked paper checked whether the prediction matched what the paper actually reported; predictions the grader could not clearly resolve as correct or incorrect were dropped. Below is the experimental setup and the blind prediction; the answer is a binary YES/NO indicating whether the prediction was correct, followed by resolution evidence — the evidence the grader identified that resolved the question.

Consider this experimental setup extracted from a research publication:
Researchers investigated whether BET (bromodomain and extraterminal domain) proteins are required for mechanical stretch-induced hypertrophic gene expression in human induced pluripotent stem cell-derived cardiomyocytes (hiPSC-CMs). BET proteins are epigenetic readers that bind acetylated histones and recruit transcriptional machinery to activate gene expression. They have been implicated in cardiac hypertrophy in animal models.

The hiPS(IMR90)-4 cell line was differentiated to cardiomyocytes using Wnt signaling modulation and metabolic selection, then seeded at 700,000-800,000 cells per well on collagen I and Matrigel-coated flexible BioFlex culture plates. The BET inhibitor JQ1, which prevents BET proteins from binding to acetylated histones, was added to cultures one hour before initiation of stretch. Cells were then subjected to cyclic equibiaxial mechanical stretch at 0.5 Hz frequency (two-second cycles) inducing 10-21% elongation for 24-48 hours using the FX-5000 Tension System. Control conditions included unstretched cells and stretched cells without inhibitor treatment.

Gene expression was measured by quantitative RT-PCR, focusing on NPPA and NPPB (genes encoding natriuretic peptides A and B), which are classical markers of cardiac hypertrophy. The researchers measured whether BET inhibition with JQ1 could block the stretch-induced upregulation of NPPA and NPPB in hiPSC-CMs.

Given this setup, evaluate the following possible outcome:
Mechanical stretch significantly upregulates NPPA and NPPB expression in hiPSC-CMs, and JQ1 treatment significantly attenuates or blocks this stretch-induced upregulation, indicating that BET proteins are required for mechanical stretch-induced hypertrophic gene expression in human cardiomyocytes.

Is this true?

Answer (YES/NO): NO